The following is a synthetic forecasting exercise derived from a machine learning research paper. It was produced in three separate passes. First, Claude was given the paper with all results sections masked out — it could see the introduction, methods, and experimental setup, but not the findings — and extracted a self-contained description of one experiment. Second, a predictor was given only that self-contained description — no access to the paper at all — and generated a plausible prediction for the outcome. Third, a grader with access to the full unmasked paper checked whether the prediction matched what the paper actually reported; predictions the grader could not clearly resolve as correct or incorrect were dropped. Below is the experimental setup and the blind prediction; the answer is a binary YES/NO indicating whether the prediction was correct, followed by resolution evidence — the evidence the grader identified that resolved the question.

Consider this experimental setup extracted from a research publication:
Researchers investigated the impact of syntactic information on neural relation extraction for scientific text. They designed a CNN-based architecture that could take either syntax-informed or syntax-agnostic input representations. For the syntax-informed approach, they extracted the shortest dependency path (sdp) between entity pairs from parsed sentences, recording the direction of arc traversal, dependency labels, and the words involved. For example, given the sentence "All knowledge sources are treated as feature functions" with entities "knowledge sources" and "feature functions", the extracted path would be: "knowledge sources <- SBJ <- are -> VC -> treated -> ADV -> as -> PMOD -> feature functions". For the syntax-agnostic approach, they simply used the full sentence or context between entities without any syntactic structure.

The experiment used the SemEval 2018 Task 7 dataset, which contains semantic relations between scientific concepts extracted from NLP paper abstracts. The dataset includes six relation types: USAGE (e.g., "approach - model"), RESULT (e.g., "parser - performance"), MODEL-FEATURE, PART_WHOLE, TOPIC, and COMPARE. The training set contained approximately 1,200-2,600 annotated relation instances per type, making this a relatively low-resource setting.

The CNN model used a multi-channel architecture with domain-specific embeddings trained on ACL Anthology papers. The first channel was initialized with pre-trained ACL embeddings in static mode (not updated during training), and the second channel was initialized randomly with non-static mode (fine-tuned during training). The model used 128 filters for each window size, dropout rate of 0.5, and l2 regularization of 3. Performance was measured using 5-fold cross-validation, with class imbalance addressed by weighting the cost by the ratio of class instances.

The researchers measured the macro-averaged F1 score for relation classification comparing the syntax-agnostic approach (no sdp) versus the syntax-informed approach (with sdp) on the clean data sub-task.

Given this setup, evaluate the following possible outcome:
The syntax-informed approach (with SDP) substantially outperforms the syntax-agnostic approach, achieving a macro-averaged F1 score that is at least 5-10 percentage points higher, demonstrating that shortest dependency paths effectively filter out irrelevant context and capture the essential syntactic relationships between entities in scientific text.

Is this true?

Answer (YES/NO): YES